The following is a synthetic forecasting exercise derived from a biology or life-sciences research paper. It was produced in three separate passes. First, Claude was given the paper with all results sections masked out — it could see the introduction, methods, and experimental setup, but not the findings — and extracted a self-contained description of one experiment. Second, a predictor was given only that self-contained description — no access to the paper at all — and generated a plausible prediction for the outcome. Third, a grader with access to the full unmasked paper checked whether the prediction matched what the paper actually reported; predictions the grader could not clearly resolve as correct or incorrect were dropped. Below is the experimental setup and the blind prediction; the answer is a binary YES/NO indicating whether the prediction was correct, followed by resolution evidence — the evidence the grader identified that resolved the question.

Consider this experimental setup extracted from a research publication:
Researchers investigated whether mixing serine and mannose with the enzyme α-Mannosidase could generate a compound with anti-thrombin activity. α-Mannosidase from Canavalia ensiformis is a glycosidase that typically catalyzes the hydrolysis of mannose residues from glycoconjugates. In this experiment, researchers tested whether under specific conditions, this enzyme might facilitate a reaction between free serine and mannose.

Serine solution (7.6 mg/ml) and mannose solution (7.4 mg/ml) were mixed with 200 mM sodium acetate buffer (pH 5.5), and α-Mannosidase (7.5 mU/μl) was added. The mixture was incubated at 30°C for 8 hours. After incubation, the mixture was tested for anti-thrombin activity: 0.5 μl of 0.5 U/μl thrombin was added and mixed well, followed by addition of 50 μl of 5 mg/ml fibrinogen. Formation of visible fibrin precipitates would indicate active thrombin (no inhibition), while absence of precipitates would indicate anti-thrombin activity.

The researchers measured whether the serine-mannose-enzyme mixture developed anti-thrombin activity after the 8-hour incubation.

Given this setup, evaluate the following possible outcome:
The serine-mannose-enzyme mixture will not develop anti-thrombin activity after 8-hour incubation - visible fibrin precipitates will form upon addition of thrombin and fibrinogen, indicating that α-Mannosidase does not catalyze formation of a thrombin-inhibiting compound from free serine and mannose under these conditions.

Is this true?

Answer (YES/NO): NO